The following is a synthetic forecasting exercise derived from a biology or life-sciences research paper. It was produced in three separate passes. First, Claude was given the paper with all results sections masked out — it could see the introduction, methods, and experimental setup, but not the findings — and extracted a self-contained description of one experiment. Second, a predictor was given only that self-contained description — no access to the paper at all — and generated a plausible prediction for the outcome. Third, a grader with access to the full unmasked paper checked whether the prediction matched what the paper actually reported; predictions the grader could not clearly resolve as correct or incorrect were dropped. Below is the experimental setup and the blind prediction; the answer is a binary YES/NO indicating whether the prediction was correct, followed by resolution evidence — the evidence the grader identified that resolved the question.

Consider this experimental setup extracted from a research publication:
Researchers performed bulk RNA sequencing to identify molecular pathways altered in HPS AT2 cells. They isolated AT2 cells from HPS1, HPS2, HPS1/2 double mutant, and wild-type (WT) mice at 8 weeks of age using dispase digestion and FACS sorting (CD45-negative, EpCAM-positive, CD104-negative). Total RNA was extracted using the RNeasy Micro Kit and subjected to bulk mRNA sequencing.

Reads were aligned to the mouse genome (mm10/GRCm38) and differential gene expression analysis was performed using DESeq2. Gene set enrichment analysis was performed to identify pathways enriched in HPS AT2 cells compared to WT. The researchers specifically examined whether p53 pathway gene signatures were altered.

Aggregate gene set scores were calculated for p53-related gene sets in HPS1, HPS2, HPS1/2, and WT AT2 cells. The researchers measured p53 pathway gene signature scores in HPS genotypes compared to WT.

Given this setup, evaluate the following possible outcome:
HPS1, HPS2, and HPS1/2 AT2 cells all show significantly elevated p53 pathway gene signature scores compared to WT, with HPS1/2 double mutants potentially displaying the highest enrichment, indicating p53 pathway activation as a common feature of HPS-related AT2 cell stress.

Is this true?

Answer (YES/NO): YES